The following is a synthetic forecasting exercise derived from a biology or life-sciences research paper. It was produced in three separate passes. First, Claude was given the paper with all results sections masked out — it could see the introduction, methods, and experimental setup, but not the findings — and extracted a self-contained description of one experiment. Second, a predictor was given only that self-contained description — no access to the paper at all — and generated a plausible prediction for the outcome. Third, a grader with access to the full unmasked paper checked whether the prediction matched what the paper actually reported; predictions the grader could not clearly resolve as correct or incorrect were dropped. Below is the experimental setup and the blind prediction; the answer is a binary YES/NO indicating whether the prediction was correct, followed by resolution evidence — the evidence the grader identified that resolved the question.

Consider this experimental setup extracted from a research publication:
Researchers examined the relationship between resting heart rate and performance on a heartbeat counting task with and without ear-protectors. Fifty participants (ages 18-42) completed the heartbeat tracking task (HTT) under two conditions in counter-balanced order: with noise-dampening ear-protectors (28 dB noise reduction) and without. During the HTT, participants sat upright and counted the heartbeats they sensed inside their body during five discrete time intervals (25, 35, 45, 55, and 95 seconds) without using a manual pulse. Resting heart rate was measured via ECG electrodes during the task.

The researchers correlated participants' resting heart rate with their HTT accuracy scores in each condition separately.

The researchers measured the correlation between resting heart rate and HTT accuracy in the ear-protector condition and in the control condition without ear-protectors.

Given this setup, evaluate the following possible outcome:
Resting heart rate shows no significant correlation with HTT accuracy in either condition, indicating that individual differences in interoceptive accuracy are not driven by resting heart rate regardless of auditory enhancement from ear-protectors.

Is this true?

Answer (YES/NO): NO